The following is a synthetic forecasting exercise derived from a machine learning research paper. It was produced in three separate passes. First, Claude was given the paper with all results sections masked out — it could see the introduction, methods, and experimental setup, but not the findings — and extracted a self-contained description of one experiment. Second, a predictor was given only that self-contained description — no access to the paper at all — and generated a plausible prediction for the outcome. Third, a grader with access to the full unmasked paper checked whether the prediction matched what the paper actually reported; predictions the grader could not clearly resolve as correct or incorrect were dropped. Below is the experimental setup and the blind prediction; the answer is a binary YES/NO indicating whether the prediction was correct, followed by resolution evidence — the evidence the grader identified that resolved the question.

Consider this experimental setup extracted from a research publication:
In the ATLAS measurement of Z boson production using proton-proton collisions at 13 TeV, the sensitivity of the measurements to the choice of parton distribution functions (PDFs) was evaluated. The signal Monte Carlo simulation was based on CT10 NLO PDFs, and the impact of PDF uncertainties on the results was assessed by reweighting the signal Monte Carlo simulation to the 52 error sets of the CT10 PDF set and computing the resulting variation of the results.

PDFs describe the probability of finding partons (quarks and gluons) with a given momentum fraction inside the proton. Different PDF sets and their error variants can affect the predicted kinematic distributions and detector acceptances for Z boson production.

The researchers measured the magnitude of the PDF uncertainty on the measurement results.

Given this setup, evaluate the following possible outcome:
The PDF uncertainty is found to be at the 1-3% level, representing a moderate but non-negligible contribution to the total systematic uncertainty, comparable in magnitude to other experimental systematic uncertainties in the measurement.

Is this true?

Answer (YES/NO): NO